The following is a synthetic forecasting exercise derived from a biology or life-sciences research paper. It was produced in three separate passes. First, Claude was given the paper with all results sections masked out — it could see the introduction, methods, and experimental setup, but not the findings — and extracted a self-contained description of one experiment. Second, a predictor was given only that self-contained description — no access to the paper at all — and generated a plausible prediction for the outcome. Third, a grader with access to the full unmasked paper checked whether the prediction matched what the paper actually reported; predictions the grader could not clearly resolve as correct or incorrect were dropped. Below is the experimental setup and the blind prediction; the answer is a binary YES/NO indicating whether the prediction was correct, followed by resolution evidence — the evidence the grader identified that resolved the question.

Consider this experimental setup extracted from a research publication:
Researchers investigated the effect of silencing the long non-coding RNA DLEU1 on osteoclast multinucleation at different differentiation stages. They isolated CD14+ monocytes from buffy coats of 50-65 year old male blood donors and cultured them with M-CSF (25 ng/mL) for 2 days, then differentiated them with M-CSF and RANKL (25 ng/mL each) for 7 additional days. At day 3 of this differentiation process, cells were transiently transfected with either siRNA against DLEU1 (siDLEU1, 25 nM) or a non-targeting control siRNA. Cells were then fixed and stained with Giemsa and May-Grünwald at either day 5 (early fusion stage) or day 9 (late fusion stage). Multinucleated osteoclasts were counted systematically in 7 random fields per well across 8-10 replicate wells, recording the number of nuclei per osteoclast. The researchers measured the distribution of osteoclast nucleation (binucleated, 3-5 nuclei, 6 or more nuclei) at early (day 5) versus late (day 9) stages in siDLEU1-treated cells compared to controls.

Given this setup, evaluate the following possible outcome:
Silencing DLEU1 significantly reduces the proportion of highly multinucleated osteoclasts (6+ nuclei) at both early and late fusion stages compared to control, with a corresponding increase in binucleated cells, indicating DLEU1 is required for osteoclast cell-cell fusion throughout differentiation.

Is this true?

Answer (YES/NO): NO